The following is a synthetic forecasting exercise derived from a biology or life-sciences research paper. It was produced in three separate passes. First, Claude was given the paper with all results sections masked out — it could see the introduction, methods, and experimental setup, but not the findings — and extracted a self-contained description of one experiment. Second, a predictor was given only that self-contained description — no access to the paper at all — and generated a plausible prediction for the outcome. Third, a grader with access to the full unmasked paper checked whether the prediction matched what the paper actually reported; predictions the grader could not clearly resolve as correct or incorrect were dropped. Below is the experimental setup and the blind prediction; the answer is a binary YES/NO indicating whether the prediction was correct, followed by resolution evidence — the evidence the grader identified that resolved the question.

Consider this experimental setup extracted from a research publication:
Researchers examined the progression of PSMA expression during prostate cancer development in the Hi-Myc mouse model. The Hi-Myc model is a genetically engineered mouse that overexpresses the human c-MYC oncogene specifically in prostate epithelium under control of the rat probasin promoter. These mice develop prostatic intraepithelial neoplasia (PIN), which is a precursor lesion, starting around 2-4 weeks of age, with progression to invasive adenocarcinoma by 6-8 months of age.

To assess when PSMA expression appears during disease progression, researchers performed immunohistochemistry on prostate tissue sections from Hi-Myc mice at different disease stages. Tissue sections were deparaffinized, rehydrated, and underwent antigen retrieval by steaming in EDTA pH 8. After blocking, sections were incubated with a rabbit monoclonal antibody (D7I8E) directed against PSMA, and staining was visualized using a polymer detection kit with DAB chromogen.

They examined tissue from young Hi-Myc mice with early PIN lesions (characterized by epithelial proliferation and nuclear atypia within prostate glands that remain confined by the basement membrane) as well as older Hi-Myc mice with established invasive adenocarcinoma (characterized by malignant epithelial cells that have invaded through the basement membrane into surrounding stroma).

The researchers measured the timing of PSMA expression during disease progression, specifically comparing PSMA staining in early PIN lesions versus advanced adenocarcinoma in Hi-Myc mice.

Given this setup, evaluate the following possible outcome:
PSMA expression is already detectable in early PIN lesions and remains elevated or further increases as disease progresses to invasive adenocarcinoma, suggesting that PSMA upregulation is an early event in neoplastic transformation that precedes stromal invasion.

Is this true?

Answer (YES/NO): NO